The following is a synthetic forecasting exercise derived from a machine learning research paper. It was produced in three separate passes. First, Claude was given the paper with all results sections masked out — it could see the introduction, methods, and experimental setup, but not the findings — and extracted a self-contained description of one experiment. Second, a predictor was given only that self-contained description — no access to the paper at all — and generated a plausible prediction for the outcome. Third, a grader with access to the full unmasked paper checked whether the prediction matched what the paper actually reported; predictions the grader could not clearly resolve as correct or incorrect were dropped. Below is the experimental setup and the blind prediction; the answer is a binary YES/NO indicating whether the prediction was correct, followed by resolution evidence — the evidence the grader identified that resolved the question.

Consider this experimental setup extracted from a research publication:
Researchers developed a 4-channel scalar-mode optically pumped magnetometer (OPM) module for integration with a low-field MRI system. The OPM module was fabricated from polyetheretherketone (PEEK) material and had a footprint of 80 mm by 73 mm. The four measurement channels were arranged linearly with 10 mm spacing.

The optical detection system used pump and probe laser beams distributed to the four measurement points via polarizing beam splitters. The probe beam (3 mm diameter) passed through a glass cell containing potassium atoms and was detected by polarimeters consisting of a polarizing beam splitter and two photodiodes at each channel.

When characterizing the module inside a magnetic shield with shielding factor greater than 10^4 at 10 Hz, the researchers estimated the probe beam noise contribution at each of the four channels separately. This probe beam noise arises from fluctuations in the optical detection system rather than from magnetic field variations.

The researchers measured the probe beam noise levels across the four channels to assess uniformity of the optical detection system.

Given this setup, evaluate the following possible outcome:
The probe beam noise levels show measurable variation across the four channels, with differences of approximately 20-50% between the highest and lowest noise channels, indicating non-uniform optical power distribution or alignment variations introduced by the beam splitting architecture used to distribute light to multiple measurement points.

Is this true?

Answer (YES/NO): NO